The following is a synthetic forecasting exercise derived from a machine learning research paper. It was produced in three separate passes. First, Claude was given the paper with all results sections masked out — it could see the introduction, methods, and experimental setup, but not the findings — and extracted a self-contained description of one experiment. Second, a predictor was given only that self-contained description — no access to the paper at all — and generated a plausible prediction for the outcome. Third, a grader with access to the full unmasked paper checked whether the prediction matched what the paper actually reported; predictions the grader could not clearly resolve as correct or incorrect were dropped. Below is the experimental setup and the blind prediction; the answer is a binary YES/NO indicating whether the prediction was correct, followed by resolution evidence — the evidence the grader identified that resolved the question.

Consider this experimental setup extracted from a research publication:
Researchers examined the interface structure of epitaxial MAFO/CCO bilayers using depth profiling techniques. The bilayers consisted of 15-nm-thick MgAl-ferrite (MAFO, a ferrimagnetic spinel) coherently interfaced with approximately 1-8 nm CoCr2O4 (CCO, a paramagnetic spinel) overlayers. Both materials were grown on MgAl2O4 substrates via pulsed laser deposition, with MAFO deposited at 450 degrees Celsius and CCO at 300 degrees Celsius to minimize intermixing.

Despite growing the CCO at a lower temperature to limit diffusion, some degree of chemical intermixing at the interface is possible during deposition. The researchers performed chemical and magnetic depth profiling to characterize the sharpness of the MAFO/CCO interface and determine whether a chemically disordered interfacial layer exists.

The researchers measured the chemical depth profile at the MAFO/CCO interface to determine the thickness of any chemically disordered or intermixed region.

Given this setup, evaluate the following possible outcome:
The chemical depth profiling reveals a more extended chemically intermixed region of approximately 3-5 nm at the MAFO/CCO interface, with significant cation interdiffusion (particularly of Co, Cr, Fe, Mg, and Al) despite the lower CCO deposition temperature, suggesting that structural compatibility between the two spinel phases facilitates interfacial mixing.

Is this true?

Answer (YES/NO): NO